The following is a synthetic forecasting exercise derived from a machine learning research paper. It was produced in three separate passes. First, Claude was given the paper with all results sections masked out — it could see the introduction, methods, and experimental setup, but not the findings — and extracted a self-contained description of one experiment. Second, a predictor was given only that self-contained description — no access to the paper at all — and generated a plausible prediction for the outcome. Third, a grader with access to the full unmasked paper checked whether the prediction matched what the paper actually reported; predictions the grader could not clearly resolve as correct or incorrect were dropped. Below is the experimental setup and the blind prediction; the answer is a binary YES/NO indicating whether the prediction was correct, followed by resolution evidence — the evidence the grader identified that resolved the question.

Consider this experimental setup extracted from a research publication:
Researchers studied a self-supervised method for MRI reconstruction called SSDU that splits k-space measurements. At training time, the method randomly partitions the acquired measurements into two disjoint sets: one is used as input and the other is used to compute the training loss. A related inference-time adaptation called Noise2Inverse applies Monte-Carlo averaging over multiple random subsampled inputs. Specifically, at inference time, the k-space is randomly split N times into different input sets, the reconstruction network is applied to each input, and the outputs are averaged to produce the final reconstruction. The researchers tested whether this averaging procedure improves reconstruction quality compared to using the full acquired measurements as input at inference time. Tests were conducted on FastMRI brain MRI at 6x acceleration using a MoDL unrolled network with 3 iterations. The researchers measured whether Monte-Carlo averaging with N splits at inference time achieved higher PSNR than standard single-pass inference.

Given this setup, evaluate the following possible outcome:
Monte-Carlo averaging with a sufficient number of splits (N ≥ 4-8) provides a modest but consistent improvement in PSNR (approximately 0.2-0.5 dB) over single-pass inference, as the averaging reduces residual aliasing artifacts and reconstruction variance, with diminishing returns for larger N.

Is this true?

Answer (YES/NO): NO